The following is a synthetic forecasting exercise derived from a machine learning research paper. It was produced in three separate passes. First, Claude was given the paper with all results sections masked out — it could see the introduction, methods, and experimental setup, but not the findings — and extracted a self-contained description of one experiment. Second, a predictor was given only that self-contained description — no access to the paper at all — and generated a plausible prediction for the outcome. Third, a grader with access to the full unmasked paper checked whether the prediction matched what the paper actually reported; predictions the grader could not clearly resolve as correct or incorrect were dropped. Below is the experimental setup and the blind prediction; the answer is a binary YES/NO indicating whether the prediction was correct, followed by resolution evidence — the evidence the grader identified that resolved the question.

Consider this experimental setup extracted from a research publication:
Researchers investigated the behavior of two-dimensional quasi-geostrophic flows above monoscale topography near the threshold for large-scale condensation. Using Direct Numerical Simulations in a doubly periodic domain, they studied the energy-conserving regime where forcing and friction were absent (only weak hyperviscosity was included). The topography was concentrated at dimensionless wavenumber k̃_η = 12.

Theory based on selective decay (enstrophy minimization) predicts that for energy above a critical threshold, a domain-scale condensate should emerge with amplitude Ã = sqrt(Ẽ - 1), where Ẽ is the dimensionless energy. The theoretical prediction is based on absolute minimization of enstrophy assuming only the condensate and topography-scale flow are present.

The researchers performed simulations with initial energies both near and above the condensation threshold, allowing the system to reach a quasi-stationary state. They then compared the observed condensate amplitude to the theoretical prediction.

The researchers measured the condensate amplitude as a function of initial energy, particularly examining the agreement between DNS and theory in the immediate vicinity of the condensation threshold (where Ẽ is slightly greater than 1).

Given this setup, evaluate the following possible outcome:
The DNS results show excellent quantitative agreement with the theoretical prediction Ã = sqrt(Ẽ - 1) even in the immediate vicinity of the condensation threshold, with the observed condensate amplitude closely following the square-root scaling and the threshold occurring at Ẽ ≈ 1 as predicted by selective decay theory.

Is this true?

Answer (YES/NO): NO